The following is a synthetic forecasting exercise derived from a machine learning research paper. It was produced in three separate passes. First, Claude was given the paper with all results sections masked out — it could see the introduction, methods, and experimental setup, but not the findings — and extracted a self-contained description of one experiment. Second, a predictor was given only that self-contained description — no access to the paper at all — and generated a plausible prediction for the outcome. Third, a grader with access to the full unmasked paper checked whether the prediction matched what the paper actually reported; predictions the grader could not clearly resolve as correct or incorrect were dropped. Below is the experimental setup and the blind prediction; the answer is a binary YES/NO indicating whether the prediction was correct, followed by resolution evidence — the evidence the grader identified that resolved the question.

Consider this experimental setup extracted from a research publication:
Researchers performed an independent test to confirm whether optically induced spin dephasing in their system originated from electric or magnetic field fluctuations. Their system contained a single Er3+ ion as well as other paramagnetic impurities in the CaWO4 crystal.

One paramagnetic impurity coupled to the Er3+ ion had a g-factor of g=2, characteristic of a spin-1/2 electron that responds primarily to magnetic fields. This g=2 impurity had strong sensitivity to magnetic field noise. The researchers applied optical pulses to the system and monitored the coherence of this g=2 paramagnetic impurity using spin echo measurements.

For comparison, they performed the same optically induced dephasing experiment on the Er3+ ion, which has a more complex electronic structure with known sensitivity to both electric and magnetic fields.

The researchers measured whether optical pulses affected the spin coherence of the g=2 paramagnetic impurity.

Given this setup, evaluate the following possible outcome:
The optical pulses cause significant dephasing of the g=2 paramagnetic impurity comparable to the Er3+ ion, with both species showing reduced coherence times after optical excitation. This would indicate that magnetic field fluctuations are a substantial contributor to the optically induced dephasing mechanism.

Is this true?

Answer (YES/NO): NO